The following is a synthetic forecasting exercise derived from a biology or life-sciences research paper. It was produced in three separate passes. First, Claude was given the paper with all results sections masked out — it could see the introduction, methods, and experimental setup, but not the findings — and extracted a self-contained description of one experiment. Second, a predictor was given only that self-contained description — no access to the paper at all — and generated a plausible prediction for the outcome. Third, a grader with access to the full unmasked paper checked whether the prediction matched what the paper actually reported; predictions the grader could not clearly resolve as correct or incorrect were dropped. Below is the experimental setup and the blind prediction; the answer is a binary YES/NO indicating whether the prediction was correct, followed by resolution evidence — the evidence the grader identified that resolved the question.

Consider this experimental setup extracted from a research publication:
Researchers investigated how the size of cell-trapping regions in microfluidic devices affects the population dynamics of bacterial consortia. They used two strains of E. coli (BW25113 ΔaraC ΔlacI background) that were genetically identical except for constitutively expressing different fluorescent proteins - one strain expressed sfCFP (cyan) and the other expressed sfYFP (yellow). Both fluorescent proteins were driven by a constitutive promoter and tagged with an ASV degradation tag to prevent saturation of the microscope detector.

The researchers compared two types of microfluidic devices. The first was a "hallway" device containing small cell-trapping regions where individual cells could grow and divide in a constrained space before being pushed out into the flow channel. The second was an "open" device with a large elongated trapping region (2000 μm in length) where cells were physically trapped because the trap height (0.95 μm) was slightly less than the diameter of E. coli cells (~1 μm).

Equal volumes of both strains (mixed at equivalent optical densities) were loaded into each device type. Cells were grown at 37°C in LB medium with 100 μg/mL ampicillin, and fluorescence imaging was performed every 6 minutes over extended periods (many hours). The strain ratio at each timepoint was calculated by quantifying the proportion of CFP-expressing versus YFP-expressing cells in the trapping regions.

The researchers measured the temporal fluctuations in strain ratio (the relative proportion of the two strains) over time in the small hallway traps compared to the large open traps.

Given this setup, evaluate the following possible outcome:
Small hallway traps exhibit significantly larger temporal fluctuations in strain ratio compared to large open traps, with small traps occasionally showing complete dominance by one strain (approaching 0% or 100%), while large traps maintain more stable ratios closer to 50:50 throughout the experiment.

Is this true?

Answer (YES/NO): YES